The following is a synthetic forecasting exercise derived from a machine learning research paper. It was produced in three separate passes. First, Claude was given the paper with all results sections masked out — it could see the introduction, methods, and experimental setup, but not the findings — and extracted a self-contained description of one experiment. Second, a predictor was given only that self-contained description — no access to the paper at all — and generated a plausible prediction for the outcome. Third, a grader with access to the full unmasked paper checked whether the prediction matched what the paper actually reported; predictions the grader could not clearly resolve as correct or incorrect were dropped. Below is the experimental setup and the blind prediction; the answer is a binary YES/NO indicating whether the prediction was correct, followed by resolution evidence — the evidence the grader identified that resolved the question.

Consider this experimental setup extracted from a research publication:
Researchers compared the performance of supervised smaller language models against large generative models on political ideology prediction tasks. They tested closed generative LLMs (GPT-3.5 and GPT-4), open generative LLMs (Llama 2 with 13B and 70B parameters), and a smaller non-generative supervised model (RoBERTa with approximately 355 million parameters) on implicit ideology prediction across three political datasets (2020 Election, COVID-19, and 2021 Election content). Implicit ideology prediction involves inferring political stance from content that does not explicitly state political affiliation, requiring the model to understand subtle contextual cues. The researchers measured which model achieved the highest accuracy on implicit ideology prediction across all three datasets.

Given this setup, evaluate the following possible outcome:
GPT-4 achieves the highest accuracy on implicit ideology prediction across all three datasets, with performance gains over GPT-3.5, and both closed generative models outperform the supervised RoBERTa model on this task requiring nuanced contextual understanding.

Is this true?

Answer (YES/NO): NO